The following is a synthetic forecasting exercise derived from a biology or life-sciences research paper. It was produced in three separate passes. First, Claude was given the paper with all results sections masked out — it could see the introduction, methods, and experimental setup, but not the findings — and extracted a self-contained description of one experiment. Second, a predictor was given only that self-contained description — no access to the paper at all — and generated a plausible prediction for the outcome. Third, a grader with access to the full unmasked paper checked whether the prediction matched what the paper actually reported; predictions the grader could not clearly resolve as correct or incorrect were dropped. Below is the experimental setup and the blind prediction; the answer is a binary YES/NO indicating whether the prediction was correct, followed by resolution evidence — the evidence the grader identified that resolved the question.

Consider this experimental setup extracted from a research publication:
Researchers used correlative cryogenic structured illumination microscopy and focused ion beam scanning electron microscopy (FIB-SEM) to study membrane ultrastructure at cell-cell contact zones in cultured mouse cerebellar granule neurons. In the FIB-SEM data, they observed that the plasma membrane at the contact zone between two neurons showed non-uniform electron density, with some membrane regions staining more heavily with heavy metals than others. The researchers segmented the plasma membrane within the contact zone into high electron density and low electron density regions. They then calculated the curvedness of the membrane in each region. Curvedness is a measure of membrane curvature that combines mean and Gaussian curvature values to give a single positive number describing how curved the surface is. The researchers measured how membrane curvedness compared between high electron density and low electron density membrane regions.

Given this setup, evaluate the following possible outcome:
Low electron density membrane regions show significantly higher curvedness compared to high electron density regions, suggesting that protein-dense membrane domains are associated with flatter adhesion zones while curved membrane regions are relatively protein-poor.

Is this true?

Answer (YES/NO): YES